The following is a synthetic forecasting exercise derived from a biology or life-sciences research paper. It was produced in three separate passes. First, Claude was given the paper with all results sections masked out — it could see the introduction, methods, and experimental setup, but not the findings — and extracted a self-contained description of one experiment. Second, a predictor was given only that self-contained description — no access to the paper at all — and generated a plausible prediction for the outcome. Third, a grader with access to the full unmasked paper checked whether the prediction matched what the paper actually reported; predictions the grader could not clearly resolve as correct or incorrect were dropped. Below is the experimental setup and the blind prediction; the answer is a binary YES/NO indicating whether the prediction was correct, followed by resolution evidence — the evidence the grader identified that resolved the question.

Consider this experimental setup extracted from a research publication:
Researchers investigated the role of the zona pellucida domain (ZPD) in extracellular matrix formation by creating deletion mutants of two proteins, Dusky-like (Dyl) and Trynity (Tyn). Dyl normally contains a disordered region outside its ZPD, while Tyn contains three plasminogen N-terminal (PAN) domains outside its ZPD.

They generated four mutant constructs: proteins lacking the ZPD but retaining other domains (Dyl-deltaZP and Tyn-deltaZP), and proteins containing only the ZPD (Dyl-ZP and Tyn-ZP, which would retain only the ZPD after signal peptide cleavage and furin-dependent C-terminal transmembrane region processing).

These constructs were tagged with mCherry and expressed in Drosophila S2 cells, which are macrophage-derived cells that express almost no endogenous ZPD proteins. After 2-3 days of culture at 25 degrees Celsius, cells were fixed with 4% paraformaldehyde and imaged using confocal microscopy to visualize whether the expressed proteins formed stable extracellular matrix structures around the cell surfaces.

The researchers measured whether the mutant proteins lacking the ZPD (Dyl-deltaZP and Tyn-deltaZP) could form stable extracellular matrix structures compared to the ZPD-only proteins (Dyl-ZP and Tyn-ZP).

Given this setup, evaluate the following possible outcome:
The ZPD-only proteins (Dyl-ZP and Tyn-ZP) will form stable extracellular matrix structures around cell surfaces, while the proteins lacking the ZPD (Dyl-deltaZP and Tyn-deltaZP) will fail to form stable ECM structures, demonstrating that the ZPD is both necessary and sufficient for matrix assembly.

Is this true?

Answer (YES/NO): YES